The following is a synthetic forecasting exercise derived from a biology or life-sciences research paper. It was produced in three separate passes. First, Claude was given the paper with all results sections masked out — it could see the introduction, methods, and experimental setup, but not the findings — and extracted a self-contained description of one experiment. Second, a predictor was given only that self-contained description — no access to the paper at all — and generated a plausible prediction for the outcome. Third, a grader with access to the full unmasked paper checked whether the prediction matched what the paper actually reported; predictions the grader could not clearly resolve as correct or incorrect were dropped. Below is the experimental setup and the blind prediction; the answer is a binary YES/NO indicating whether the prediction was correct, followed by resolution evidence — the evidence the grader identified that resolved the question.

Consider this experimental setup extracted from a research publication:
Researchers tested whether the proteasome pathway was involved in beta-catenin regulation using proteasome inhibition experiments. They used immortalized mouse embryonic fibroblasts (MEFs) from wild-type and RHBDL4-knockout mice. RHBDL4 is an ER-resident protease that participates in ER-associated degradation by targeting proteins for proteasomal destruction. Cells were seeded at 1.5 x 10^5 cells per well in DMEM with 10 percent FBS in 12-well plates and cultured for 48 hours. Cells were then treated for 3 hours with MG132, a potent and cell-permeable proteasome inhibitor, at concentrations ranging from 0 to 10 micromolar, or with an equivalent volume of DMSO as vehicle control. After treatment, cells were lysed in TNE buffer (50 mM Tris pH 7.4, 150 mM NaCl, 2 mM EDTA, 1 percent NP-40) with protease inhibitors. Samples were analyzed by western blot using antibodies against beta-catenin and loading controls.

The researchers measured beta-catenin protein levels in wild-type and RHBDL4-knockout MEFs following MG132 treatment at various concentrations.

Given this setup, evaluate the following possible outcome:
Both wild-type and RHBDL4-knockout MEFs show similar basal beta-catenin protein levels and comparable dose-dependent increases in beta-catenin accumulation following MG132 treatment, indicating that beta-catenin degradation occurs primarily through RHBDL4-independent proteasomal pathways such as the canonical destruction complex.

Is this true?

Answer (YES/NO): NO